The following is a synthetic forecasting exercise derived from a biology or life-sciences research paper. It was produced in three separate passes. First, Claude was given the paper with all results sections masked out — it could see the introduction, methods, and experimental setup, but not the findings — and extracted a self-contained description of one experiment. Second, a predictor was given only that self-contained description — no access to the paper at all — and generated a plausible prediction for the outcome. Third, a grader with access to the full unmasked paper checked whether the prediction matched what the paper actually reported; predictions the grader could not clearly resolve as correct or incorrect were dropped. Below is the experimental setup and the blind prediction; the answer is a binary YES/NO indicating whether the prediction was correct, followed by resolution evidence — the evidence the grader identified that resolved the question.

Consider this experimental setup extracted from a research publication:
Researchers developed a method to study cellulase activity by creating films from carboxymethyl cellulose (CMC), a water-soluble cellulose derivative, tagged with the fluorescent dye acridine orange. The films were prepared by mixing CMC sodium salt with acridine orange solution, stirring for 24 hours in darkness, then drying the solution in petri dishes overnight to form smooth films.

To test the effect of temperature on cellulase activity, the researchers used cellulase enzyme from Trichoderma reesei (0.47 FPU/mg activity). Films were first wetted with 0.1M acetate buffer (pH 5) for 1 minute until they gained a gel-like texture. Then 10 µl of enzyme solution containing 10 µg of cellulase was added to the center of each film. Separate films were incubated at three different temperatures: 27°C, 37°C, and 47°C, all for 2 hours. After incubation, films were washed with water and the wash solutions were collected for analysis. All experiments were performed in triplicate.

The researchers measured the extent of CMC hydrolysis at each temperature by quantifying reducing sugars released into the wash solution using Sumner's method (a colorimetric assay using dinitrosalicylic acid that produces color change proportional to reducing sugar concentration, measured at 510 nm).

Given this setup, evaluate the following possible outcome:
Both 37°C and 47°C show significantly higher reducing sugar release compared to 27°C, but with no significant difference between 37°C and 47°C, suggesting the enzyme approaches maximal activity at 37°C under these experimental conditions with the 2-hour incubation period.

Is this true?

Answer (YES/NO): NO